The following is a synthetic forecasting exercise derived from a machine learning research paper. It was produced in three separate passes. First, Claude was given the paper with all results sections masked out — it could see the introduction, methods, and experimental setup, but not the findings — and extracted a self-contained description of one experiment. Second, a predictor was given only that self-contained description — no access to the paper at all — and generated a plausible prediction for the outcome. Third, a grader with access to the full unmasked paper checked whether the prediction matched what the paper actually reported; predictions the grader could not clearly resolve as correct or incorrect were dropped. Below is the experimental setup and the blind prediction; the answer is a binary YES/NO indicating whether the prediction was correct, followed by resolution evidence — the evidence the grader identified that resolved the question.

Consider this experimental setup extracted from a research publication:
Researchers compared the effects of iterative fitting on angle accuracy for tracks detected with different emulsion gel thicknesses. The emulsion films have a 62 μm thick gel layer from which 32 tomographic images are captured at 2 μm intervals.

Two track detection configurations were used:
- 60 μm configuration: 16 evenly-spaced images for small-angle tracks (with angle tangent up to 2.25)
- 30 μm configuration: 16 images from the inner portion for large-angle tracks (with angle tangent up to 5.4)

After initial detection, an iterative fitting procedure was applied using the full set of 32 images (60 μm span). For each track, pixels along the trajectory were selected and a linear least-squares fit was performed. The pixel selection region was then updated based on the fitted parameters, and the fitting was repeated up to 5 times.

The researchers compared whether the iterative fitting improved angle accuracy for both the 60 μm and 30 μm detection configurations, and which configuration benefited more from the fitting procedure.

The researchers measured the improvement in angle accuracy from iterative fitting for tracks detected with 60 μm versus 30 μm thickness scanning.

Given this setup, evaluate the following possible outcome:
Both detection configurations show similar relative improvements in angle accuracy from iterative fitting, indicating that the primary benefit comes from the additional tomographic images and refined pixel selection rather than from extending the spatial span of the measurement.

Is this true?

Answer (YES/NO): NO